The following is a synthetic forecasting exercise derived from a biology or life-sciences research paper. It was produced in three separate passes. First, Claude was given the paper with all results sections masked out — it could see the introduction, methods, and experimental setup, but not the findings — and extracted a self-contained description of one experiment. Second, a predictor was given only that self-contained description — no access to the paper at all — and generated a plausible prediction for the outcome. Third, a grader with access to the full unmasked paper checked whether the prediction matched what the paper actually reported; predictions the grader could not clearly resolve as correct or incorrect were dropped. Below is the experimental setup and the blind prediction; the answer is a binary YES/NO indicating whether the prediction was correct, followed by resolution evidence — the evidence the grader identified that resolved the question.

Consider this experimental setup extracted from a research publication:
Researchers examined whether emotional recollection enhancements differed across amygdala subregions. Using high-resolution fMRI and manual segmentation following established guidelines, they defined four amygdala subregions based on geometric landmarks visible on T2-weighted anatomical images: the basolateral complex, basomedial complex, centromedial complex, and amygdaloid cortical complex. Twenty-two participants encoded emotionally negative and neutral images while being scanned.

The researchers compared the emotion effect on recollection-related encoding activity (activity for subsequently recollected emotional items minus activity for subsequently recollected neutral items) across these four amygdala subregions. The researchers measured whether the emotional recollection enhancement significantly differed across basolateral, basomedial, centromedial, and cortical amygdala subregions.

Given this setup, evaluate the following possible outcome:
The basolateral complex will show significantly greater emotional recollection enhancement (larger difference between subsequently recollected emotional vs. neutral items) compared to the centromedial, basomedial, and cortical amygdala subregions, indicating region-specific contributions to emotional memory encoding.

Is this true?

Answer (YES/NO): NO